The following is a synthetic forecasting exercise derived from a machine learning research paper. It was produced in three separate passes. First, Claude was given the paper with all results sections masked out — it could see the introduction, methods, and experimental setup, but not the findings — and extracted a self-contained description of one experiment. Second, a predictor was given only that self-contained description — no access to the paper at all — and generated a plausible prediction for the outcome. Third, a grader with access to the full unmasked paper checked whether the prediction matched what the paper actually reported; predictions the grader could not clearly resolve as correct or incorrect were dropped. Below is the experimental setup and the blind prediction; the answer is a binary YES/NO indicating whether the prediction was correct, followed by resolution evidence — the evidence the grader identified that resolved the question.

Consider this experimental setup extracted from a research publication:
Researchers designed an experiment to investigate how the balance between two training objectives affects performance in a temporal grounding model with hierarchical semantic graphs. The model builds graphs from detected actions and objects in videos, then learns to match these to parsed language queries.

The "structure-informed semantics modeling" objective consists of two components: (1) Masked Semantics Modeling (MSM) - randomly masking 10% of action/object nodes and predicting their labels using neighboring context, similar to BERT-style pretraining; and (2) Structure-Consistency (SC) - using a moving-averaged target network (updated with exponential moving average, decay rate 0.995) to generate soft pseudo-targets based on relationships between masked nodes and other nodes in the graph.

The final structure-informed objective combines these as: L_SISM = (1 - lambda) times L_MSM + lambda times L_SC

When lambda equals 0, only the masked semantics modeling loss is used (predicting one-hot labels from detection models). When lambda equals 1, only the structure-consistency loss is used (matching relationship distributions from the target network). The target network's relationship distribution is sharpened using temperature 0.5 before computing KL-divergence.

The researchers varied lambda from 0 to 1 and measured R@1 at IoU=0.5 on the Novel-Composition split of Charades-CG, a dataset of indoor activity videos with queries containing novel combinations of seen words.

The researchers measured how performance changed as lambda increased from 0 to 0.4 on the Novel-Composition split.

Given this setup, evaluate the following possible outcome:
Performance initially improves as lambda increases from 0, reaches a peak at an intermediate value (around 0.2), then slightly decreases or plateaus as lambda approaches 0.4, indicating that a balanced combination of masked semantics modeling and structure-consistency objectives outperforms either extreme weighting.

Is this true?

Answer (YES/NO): NO